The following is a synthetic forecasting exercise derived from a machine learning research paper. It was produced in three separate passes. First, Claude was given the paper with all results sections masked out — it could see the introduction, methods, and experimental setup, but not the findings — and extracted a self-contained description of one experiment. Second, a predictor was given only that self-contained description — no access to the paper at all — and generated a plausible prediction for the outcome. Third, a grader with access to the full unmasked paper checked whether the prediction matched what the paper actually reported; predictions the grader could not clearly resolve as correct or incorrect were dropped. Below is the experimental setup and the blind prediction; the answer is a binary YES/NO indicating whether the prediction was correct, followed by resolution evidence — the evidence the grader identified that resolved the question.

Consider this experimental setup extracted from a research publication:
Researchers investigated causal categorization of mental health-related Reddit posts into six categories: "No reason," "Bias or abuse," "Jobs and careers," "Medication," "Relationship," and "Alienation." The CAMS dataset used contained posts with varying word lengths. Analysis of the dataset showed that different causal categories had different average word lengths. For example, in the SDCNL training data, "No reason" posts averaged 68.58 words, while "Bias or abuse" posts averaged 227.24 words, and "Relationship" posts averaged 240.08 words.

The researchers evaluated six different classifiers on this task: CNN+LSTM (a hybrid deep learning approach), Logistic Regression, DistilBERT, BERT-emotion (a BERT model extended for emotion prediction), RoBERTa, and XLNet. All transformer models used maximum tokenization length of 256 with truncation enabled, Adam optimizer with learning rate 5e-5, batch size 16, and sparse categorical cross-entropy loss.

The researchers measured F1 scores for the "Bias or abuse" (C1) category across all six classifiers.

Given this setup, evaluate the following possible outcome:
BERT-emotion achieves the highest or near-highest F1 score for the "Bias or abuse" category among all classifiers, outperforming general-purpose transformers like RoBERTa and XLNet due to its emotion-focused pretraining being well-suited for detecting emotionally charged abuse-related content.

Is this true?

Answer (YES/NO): NO